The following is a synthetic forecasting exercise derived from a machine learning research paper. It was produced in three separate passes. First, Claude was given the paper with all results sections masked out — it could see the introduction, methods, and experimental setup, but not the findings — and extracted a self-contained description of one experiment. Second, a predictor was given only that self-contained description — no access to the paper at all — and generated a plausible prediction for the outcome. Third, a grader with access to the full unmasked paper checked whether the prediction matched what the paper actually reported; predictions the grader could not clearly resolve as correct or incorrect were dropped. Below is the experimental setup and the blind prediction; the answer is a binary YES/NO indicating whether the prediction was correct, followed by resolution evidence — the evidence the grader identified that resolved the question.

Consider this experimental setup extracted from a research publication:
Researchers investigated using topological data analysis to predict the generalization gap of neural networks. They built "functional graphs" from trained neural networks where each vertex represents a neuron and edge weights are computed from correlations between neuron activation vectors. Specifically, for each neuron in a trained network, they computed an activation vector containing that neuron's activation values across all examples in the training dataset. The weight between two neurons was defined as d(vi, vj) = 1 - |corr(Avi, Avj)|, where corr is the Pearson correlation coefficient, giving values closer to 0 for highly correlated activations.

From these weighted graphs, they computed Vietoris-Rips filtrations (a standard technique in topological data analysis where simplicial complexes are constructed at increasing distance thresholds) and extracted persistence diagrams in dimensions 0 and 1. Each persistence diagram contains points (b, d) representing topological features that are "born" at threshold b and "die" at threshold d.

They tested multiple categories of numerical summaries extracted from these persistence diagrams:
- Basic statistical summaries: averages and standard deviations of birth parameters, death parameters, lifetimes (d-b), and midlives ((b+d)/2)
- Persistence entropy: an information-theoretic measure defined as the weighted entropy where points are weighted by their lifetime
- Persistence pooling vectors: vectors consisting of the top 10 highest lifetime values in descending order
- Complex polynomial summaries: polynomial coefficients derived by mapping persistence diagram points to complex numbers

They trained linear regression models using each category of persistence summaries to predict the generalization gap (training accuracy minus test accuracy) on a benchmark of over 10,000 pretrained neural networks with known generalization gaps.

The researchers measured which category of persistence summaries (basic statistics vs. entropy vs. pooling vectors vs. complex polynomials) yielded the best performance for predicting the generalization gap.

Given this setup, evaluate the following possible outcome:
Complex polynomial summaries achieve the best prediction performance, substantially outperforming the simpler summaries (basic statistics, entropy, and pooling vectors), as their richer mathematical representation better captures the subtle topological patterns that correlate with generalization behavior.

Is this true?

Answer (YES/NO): NO